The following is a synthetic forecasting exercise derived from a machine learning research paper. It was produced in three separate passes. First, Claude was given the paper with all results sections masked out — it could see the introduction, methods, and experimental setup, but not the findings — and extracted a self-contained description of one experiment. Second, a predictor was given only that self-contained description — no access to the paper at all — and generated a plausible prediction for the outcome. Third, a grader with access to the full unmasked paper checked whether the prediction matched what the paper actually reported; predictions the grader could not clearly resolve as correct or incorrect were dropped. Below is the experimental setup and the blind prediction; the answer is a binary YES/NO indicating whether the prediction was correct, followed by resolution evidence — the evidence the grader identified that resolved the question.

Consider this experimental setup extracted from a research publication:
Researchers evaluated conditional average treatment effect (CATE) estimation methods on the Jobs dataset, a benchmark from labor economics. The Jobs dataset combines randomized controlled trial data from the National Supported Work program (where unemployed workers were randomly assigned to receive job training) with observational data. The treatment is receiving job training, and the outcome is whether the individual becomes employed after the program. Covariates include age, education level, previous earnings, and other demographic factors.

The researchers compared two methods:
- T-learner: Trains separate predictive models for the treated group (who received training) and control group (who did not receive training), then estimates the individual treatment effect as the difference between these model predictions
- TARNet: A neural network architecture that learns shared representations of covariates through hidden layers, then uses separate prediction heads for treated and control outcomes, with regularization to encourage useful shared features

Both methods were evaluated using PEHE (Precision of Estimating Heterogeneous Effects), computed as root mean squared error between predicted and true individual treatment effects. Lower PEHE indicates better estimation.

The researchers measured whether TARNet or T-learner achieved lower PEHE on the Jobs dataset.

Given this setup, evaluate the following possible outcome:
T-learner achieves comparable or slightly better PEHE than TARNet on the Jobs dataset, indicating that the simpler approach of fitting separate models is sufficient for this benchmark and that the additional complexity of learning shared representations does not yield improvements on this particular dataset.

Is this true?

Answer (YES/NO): NO